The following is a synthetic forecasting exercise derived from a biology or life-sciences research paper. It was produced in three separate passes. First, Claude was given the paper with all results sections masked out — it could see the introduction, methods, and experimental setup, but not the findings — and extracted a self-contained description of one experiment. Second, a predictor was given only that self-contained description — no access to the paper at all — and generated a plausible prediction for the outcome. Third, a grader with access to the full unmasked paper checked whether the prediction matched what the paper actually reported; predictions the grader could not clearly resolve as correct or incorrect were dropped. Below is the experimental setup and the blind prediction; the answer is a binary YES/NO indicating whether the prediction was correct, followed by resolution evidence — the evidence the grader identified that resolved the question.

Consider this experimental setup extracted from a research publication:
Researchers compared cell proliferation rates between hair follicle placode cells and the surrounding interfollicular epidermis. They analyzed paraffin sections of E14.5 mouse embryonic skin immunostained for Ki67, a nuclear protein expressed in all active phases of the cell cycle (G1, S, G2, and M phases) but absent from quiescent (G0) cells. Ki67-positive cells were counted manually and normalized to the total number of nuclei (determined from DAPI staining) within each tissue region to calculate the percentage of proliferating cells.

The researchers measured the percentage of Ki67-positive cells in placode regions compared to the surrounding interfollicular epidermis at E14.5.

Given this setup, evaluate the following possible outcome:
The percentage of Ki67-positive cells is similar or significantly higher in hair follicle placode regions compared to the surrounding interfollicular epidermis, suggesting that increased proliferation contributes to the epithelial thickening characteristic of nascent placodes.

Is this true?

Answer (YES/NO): NO